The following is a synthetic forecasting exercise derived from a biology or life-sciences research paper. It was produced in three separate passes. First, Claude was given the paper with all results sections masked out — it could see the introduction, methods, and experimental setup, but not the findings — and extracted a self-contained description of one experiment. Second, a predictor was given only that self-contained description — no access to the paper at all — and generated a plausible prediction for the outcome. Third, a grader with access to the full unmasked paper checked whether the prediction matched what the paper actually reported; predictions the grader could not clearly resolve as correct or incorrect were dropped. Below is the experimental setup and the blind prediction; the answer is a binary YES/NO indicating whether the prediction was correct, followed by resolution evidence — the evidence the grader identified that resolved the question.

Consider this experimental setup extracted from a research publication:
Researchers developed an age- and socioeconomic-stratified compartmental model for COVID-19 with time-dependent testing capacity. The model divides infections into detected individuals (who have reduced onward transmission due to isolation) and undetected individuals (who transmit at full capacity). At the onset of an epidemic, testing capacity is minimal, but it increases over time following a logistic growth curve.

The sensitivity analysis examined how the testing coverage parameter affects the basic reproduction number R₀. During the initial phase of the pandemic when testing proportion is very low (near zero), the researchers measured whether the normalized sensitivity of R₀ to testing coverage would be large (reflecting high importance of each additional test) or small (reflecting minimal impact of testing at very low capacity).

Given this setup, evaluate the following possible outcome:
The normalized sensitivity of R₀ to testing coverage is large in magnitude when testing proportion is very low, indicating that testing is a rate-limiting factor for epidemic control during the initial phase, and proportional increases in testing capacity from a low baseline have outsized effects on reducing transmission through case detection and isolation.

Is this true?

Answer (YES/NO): NO